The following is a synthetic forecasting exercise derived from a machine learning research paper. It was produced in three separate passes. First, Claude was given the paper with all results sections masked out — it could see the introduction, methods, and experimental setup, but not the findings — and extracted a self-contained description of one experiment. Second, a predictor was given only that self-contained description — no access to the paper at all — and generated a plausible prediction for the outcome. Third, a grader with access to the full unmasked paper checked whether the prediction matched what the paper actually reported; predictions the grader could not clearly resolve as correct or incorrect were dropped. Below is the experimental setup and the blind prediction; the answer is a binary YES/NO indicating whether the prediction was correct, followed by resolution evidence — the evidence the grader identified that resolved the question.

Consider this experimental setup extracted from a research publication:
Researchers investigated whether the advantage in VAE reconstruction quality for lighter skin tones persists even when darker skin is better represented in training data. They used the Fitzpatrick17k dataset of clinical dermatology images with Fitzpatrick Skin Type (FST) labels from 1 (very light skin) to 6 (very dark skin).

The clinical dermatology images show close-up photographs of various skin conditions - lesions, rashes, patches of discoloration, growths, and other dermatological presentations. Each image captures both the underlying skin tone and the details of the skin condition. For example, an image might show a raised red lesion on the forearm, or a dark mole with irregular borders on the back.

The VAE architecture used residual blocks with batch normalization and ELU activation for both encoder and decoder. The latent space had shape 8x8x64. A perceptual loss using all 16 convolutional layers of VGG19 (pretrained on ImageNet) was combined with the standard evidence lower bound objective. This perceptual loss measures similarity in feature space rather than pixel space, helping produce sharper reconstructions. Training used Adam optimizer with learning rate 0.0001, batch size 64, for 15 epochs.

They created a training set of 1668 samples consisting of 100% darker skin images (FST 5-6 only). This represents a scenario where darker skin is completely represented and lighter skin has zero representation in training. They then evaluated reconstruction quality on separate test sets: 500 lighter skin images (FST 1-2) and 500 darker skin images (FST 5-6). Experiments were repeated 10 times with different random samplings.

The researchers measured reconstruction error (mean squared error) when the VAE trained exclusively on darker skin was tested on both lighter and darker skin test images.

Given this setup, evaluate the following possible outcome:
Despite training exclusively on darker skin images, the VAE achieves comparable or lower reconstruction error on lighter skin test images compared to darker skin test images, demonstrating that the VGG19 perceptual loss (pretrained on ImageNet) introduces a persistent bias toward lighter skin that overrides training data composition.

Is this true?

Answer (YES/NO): NO